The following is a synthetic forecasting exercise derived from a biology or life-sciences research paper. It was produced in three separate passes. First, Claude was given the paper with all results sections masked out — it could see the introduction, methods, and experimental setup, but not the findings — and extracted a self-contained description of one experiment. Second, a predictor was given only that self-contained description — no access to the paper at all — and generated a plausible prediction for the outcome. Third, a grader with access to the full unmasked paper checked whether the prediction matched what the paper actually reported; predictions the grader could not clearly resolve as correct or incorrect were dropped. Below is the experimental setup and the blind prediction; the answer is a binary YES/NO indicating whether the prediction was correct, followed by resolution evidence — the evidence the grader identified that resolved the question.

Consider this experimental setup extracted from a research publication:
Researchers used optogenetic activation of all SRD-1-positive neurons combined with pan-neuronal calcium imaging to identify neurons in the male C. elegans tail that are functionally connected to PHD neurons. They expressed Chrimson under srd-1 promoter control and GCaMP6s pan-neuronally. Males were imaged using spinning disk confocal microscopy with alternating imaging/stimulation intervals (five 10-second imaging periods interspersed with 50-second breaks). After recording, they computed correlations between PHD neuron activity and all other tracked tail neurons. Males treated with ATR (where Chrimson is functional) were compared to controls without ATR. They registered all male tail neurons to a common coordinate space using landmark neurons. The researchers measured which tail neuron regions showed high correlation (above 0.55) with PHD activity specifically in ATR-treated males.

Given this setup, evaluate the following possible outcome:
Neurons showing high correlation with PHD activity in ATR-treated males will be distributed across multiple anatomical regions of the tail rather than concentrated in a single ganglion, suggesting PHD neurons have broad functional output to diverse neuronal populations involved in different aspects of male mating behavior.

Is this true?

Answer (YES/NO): NO